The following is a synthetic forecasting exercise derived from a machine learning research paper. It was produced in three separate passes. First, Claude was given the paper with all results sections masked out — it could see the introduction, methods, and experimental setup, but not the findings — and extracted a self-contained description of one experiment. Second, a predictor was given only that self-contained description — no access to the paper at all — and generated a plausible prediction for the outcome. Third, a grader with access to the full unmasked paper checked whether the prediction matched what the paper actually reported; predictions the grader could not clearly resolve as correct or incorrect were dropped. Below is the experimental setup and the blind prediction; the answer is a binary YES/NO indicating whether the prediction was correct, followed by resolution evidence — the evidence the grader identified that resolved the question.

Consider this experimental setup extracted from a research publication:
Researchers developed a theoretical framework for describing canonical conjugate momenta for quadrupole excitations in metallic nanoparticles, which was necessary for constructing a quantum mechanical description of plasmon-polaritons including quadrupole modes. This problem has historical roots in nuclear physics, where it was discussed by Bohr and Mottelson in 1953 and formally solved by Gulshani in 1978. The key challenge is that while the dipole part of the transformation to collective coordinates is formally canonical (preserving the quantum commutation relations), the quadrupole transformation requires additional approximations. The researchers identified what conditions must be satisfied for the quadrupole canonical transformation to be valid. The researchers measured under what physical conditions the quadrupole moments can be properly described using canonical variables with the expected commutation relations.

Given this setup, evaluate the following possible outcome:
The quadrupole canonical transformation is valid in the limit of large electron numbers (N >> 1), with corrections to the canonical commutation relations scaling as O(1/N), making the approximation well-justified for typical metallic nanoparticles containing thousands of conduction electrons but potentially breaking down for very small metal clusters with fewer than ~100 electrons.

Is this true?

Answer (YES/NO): NO